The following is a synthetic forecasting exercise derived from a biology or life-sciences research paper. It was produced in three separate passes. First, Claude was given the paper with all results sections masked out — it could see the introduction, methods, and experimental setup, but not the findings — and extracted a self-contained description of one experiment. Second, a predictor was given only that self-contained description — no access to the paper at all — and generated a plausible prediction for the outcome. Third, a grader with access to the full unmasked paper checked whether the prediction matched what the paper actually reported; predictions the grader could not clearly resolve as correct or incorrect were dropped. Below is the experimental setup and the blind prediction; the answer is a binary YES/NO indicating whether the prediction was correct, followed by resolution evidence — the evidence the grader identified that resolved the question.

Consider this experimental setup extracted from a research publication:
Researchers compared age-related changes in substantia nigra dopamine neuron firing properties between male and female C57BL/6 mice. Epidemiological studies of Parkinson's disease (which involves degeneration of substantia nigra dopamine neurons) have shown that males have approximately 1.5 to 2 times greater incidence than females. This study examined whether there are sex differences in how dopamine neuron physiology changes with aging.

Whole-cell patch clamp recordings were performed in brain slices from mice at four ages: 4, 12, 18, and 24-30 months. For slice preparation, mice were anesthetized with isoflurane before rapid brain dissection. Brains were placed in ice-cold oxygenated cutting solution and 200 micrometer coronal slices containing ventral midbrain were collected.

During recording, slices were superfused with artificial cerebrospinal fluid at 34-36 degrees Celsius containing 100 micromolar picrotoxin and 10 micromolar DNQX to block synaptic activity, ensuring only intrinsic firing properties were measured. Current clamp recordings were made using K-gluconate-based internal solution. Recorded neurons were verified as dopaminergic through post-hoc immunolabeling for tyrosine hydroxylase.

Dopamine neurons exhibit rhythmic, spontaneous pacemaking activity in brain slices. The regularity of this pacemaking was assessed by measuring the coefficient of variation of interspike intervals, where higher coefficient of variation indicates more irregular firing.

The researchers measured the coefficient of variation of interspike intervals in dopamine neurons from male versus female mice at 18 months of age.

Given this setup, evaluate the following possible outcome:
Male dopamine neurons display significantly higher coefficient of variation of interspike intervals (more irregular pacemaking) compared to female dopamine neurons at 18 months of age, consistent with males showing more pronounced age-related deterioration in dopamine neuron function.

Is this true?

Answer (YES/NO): YES